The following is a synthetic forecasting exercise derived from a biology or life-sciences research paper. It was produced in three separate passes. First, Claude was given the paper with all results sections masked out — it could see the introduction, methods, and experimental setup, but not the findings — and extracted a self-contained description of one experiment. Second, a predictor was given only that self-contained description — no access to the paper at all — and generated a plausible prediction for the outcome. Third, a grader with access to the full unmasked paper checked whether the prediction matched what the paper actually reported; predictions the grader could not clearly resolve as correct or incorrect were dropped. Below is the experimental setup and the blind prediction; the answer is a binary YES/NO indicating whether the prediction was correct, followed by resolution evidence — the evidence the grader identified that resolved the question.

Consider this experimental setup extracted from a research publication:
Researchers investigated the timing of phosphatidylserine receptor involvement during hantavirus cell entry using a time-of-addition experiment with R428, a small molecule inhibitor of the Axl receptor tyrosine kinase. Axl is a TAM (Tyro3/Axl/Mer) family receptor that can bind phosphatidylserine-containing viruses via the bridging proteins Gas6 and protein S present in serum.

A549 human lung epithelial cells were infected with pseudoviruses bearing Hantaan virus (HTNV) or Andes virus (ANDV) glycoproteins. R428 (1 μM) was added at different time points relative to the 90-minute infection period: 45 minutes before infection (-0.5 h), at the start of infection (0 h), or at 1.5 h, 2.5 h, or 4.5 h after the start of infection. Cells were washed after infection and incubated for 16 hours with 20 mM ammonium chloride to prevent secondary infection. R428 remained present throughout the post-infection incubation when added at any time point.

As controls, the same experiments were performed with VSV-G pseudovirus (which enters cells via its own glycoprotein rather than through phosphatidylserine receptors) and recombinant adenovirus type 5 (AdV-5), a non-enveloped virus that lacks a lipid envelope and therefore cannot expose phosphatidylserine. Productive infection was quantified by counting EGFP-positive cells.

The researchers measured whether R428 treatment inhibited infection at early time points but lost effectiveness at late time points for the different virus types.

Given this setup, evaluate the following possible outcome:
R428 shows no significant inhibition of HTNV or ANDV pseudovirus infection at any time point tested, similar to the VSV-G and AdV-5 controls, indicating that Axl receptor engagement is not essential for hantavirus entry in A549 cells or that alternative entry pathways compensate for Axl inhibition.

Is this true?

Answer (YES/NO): NO